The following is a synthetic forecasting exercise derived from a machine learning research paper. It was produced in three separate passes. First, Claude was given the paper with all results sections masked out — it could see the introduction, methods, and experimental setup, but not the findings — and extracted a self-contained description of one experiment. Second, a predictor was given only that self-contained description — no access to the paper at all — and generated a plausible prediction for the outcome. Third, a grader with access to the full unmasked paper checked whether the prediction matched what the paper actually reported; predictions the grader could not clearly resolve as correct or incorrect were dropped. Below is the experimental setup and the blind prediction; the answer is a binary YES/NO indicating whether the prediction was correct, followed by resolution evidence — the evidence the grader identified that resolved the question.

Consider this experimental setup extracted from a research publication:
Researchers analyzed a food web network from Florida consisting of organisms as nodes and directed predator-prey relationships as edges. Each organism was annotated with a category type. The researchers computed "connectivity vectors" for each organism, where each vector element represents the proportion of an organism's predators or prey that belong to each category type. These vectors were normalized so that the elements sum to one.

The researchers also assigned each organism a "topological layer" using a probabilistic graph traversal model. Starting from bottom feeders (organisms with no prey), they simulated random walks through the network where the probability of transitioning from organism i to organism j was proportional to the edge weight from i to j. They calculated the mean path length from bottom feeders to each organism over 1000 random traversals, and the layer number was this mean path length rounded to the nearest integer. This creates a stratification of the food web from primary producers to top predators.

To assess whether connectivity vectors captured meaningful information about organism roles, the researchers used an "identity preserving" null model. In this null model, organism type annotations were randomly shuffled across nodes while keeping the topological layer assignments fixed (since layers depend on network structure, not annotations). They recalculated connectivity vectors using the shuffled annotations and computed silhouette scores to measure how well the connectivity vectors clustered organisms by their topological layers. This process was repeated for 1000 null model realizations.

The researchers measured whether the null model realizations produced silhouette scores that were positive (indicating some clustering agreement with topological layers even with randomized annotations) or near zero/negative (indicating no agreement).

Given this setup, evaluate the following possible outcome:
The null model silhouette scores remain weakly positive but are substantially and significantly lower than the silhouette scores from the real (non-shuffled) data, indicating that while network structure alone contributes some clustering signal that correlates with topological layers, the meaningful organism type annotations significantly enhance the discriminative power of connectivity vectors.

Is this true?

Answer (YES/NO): YES